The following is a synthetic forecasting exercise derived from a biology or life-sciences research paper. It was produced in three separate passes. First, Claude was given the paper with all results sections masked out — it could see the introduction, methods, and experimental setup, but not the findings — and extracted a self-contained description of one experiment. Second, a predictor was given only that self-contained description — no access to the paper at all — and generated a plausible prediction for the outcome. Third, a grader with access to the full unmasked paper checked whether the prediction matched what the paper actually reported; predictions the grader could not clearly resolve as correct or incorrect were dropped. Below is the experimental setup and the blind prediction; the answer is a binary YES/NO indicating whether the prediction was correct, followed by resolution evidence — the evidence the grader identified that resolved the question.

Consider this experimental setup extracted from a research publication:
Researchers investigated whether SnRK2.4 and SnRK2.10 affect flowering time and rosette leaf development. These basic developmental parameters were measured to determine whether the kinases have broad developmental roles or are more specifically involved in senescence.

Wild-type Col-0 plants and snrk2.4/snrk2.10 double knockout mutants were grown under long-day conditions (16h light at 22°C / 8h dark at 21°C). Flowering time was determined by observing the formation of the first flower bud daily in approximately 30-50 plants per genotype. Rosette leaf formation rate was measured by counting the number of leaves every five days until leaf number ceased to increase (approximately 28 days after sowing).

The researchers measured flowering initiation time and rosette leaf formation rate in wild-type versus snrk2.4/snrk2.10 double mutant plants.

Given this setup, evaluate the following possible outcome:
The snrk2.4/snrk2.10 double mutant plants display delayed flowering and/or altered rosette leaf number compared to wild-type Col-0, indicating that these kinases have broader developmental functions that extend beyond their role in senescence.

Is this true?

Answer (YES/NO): NO